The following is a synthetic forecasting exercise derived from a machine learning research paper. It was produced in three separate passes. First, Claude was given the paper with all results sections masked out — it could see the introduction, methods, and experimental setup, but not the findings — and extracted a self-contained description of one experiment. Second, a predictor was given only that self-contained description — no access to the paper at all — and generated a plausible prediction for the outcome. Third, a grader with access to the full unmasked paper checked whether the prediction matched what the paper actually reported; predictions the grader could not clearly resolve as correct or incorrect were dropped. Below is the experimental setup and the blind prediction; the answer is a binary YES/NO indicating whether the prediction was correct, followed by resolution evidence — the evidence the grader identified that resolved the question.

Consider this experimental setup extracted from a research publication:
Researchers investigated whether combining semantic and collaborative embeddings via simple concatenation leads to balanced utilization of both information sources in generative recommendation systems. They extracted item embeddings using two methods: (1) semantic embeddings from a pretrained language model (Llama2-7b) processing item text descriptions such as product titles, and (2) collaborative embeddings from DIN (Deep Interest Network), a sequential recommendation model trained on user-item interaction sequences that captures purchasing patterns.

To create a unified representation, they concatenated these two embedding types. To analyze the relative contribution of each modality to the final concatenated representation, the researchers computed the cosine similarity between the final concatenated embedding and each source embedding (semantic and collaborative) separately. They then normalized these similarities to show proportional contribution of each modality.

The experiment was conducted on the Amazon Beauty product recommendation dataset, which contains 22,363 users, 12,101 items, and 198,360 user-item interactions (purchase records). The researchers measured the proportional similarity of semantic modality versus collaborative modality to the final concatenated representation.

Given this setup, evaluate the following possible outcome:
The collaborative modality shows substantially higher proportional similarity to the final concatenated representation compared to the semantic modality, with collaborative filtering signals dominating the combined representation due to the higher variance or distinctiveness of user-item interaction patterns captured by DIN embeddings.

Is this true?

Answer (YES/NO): NO